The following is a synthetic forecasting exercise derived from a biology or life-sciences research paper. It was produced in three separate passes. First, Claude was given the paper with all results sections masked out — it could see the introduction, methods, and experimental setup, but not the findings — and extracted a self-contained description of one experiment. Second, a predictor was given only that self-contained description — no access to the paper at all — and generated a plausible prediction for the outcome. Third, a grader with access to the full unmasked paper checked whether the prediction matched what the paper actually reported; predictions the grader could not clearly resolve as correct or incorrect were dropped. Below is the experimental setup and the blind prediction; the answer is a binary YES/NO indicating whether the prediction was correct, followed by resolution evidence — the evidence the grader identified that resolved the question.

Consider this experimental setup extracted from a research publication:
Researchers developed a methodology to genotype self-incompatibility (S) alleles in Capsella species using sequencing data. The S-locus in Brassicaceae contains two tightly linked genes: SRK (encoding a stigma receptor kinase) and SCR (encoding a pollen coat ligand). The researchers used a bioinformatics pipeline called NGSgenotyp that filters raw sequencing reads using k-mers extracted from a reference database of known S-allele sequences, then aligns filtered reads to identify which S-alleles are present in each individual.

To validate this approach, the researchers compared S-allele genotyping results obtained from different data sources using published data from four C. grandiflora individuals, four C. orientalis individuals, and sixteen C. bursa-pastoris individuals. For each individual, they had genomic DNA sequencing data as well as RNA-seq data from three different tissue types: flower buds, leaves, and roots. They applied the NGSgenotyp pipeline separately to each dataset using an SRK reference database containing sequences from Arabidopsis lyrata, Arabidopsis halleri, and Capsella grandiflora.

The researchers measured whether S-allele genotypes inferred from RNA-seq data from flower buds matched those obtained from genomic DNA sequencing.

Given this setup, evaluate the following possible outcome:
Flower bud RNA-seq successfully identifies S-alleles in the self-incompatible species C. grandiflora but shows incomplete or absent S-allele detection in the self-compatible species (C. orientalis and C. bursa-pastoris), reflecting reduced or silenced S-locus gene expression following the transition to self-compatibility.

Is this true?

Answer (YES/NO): NO